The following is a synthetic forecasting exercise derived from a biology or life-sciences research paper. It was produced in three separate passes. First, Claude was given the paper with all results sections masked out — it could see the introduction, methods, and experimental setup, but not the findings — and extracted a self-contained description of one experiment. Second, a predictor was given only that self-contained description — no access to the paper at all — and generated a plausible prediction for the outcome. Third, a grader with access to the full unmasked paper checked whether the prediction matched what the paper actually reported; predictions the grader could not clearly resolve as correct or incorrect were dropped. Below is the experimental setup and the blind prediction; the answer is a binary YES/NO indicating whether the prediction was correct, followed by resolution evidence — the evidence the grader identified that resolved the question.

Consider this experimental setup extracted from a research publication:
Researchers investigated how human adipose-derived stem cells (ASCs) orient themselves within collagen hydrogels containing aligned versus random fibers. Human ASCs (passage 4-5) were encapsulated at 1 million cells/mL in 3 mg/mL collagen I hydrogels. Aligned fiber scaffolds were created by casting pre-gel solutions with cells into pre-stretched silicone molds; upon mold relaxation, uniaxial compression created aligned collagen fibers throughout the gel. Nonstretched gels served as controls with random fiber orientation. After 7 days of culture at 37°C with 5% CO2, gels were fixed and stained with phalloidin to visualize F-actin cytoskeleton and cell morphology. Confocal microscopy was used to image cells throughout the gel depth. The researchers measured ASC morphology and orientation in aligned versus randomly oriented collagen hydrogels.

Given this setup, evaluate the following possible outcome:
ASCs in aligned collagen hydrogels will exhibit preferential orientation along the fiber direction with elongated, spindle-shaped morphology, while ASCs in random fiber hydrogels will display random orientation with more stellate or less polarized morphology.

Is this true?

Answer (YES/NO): YES